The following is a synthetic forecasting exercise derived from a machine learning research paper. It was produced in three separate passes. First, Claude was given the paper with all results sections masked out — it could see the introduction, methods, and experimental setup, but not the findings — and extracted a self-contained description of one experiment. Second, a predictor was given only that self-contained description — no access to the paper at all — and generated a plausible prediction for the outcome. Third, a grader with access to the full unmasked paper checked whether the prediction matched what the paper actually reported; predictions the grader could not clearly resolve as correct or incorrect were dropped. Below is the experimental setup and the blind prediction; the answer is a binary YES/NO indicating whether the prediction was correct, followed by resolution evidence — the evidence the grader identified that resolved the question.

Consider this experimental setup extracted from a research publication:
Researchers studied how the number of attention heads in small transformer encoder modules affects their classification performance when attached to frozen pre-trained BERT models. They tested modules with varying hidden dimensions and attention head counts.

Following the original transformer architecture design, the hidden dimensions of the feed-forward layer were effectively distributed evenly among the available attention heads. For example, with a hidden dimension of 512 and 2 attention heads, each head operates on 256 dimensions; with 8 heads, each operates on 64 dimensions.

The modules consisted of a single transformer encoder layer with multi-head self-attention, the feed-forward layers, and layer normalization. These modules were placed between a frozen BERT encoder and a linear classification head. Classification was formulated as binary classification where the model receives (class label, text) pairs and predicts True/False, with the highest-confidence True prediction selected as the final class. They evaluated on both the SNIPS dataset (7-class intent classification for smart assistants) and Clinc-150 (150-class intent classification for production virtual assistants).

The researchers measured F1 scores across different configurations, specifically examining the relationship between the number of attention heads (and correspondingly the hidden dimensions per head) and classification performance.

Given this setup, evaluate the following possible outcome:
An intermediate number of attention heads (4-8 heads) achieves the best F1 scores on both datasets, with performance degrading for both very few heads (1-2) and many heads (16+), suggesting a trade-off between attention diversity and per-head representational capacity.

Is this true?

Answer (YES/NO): NO